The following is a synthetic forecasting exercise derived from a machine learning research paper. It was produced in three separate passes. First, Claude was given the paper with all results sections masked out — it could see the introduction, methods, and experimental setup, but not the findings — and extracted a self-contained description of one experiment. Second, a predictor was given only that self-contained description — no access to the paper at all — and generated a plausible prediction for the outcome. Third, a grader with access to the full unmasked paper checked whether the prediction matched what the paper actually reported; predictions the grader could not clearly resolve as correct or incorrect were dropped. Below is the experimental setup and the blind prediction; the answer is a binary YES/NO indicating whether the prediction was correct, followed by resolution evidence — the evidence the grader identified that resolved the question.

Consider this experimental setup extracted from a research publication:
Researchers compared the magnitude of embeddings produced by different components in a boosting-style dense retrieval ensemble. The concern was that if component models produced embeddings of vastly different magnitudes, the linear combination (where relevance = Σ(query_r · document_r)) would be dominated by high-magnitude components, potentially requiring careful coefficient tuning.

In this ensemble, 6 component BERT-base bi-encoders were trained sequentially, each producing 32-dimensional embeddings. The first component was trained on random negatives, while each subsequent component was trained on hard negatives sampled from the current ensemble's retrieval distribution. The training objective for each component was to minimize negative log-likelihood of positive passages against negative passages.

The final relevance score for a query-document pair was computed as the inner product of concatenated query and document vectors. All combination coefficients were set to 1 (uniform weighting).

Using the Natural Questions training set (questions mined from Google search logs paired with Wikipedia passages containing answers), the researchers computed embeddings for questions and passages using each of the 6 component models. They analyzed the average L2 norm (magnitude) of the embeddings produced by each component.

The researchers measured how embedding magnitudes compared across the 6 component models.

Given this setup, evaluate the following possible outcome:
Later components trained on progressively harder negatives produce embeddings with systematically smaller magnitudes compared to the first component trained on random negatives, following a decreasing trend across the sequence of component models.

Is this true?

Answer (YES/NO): NO